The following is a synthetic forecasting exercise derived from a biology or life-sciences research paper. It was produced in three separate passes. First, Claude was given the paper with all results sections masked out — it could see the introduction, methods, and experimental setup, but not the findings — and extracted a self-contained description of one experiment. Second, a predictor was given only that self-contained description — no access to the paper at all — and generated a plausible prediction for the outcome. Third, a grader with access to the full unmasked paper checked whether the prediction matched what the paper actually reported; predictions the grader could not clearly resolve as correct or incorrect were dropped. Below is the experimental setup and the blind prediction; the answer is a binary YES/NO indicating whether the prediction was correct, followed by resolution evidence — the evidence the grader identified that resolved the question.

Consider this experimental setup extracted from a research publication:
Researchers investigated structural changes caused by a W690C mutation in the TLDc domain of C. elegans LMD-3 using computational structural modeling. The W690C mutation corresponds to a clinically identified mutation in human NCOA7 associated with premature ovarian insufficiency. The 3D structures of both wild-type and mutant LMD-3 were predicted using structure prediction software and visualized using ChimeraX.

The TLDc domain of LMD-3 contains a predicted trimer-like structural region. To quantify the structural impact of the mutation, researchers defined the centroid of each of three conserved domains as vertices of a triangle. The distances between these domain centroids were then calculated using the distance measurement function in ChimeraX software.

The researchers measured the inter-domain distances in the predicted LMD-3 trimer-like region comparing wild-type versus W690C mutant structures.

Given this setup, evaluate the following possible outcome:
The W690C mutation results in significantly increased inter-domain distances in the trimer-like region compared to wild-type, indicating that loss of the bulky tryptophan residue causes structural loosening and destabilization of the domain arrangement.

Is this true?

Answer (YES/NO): NO